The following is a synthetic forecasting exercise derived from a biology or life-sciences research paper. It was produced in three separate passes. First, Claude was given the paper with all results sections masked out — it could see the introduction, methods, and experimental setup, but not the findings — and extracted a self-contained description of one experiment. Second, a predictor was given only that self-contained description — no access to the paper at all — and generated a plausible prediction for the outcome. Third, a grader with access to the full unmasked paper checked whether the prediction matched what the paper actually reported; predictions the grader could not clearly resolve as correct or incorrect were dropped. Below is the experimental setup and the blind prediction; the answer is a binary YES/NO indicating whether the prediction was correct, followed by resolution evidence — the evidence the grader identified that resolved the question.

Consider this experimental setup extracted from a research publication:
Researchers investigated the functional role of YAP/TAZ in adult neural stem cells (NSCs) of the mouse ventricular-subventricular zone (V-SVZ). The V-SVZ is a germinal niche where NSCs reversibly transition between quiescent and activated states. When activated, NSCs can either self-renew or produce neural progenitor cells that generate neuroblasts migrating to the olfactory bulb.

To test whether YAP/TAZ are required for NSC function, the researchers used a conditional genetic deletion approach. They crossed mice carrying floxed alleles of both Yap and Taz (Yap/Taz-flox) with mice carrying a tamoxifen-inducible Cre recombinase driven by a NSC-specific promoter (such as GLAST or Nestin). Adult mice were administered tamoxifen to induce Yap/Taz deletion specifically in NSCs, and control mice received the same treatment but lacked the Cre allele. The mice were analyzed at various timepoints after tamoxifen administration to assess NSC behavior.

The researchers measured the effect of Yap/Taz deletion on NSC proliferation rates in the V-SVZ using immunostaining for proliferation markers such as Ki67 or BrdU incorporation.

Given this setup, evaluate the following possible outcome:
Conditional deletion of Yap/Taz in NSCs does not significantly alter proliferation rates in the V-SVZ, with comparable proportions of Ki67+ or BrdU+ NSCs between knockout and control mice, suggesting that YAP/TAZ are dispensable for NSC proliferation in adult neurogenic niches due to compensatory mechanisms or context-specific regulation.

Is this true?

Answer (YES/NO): NO